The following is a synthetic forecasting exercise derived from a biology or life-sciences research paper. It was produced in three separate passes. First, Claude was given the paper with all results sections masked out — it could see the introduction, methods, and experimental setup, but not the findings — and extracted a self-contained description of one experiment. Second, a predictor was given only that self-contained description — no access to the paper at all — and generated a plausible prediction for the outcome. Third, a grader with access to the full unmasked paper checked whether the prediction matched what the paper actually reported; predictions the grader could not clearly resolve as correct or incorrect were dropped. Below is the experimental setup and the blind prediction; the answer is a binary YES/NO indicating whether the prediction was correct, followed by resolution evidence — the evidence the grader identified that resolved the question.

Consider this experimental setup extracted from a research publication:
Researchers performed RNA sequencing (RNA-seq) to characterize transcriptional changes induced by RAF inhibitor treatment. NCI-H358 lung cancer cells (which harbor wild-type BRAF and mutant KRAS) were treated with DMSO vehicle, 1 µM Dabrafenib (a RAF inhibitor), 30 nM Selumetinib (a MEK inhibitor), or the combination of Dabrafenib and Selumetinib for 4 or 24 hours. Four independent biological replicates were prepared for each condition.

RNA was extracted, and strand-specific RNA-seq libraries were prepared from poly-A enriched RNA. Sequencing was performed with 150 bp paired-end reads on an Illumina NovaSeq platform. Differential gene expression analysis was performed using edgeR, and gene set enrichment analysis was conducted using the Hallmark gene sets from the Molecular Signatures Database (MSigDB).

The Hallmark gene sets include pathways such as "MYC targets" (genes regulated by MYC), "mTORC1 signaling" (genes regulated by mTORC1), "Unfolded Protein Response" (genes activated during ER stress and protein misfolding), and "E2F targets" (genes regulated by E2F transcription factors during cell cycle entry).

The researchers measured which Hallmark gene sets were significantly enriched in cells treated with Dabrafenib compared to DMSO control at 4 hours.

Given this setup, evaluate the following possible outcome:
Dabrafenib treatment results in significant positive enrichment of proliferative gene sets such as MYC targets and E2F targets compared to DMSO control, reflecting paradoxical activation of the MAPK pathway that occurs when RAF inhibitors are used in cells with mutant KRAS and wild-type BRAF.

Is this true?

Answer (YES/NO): NO